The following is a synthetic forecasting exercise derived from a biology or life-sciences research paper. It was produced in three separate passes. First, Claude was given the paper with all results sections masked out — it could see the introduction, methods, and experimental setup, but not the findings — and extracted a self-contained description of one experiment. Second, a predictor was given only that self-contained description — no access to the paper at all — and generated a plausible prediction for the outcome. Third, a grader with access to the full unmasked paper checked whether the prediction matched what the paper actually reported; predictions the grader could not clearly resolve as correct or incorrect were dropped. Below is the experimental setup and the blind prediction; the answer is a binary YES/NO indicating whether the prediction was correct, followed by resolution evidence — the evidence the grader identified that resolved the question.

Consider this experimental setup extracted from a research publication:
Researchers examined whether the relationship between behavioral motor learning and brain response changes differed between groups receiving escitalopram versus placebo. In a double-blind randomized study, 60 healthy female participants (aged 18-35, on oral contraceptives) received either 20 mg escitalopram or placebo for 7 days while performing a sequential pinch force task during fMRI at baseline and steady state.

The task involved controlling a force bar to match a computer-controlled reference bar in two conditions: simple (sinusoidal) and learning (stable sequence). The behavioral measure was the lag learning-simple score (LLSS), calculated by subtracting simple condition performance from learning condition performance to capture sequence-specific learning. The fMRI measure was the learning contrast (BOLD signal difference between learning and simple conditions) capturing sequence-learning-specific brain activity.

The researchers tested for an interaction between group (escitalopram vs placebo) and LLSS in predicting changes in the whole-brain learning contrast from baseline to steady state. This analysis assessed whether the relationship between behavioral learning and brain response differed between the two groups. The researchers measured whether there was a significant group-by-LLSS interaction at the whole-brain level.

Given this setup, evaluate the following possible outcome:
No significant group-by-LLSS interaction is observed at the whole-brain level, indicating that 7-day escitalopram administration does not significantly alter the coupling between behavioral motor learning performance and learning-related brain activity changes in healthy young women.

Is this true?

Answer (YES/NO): YES